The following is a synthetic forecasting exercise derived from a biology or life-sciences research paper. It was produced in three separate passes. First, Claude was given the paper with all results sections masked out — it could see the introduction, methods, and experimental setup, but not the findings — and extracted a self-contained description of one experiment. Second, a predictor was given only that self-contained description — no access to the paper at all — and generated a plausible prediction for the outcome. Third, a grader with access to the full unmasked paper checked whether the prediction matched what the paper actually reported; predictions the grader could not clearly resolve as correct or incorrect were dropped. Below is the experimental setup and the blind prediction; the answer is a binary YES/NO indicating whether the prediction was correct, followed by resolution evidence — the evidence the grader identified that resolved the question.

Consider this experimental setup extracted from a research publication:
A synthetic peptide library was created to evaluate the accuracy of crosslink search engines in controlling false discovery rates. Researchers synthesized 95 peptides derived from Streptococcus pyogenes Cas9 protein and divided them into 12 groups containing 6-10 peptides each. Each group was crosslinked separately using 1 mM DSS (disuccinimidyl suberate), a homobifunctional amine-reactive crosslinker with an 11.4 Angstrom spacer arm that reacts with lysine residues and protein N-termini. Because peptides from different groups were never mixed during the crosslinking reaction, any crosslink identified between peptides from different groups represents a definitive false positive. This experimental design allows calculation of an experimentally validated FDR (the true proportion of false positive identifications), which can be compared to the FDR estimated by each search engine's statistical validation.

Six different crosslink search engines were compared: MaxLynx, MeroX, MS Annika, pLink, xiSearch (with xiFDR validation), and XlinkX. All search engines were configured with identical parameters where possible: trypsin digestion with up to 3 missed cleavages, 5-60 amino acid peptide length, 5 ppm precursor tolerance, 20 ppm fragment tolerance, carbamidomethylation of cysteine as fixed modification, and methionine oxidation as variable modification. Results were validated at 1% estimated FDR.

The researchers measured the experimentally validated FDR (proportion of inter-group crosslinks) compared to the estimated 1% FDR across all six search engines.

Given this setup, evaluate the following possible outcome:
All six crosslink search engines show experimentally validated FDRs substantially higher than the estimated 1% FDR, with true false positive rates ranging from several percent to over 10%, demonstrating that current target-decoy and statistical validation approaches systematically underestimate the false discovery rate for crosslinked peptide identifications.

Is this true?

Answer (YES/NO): NO